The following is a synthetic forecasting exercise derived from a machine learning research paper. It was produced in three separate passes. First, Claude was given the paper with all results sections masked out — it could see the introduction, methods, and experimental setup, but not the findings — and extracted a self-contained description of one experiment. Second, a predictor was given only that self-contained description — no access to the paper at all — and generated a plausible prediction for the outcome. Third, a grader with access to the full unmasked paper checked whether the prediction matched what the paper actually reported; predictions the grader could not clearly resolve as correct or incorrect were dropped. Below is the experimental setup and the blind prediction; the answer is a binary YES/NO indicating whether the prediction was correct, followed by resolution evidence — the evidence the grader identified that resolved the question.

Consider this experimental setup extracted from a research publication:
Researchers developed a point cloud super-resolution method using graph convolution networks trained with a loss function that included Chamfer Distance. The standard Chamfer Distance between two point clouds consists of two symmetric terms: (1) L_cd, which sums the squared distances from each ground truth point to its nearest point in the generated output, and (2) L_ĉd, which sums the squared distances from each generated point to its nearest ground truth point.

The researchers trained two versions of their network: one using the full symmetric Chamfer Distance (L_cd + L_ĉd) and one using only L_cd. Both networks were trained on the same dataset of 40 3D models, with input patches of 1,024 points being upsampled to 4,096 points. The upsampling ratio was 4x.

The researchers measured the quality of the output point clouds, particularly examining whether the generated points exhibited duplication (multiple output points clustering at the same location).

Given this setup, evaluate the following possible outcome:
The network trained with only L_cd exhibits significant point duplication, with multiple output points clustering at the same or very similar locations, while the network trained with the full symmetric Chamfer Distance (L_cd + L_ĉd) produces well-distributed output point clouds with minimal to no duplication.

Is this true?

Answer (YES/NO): NO